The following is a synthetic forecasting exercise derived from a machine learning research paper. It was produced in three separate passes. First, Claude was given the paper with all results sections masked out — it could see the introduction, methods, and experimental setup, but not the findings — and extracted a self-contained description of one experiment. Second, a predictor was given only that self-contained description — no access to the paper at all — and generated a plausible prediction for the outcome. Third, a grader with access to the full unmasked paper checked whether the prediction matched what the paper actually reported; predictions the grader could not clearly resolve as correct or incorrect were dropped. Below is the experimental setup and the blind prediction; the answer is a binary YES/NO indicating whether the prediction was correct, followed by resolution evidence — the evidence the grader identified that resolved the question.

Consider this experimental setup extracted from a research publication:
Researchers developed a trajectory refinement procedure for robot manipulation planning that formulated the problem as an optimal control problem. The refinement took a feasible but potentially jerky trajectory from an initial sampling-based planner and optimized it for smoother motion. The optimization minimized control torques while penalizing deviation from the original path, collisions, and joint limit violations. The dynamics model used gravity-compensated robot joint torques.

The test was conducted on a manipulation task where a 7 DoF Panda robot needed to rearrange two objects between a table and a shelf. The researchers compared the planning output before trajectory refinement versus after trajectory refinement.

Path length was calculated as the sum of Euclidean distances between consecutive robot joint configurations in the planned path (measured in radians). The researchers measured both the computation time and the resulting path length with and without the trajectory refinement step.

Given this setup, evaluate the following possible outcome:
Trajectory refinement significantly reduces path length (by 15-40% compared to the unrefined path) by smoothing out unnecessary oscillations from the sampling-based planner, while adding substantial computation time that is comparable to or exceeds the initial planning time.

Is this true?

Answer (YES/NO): YES